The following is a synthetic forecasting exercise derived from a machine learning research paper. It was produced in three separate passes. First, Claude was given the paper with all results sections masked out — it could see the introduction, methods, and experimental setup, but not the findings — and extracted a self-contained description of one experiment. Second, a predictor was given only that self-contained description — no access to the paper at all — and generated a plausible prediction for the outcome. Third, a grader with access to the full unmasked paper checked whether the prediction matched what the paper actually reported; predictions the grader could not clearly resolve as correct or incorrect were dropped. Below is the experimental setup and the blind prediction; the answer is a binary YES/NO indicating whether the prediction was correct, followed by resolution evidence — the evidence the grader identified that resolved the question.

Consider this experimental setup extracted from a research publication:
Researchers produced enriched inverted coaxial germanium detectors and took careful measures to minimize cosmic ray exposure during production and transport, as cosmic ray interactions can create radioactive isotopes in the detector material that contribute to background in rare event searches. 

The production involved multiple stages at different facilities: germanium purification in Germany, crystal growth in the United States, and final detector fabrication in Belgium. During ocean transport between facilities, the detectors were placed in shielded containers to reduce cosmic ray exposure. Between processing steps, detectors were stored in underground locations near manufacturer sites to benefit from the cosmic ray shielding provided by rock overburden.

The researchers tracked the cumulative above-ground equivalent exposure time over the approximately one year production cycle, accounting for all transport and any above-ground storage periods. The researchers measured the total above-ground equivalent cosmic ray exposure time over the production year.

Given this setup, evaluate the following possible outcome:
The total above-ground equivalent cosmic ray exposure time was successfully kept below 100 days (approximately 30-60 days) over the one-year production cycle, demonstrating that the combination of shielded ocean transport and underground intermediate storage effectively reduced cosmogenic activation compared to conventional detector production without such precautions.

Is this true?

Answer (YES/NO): YES